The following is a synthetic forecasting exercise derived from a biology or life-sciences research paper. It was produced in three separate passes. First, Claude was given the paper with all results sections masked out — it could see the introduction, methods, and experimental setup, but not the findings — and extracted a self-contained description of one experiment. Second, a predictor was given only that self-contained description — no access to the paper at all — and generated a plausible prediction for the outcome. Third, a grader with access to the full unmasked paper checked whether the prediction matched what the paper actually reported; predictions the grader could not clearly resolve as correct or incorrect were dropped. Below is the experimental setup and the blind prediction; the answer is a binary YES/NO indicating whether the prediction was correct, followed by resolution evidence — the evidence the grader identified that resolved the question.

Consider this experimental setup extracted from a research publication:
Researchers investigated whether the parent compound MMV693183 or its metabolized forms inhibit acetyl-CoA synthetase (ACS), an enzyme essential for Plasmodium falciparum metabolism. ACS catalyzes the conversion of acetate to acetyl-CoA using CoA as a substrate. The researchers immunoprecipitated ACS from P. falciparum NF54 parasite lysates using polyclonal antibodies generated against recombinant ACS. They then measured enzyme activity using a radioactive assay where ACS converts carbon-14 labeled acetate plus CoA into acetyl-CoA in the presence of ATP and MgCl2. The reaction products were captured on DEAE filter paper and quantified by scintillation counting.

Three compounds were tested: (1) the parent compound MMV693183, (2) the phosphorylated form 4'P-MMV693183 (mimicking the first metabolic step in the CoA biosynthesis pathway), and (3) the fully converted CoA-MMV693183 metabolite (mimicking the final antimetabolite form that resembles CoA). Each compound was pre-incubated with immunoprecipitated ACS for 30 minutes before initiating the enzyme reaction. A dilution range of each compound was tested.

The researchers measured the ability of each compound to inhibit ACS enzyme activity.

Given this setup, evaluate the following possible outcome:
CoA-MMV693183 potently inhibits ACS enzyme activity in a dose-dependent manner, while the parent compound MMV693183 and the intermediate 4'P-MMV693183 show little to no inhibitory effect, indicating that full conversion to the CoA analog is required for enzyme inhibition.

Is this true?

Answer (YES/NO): YES